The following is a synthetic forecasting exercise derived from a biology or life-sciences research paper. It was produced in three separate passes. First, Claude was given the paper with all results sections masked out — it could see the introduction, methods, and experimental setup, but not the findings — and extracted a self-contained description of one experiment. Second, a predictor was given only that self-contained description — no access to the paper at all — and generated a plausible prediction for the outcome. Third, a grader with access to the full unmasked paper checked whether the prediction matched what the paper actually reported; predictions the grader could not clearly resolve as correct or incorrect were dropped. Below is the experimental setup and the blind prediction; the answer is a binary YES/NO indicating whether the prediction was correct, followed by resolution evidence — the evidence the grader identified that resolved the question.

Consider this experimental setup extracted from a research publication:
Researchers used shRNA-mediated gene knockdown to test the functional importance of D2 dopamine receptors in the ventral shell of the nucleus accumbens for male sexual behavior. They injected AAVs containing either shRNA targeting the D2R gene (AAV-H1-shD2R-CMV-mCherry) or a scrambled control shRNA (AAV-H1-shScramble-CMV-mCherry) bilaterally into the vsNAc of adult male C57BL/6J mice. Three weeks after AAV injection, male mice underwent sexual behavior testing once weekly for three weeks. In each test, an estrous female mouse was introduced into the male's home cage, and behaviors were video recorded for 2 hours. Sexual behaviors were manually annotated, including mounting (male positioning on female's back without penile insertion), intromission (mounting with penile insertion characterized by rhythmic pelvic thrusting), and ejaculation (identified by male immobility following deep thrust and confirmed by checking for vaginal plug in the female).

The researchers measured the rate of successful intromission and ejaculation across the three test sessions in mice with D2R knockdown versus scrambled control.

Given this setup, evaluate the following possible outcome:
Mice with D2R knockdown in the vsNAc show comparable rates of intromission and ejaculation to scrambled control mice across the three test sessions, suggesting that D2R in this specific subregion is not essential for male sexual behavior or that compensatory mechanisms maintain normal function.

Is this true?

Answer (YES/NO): NO